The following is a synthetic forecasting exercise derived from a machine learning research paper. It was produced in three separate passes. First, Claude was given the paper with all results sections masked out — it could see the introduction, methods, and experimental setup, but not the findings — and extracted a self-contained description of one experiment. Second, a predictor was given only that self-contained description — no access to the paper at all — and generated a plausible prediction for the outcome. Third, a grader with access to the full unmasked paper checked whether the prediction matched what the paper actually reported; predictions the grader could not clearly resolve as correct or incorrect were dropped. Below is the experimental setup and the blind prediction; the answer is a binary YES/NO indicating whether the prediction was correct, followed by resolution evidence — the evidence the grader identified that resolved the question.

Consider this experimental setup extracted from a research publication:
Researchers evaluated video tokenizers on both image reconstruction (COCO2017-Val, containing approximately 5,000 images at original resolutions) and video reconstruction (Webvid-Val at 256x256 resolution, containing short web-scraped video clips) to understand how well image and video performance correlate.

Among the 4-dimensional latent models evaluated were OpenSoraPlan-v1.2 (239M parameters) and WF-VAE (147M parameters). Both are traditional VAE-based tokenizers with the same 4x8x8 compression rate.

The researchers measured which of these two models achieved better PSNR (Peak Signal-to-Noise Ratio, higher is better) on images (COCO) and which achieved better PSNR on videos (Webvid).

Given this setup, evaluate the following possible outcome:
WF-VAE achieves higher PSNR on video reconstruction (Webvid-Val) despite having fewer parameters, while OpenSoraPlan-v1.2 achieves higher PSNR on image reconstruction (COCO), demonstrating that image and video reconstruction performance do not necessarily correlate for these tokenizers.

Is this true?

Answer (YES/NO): NO